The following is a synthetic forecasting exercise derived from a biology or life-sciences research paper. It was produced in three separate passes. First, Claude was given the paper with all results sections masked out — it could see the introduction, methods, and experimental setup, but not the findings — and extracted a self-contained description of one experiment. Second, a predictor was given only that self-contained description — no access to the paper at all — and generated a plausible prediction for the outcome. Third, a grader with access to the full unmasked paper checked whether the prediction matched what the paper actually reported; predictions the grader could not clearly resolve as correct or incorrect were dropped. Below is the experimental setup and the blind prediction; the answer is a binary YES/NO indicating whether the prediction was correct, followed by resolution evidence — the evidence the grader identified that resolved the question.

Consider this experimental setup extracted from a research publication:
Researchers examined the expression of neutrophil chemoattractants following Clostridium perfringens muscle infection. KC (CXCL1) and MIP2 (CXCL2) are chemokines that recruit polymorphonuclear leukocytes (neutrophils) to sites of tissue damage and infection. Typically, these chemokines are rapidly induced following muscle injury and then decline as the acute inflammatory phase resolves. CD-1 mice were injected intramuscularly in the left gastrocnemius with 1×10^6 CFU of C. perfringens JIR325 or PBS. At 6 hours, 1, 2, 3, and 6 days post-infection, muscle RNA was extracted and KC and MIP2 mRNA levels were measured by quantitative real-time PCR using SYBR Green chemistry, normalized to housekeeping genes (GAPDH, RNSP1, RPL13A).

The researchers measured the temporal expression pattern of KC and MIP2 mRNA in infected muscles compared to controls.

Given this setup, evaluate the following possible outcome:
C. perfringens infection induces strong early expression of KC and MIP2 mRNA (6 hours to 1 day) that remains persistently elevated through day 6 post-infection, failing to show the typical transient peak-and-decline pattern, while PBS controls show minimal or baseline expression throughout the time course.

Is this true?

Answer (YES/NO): NO